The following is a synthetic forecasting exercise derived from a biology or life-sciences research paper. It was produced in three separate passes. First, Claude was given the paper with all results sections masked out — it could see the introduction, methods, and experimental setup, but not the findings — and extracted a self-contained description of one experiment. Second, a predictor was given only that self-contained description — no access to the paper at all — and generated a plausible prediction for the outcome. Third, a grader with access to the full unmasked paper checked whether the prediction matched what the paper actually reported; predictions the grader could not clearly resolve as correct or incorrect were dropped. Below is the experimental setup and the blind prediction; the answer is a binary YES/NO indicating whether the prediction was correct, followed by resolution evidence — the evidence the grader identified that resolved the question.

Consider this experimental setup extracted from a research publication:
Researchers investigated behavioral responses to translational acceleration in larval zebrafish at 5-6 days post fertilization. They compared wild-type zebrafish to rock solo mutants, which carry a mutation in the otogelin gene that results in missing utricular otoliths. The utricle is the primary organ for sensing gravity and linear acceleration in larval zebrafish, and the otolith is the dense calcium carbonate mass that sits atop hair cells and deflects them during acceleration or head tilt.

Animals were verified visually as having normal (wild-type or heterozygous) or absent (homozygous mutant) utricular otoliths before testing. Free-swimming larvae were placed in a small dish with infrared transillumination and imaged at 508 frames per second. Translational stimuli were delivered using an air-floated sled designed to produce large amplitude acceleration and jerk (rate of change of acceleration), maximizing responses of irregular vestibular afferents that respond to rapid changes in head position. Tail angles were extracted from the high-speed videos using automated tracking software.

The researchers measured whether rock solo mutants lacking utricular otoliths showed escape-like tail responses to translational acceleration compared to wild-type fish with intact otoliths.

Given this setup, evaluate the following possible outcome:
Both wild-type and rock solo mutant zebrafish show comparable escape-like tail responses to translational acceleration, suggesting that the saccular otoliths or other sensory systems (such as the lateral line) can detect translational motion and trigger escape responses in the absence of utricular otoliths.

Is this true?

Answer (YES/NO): NO